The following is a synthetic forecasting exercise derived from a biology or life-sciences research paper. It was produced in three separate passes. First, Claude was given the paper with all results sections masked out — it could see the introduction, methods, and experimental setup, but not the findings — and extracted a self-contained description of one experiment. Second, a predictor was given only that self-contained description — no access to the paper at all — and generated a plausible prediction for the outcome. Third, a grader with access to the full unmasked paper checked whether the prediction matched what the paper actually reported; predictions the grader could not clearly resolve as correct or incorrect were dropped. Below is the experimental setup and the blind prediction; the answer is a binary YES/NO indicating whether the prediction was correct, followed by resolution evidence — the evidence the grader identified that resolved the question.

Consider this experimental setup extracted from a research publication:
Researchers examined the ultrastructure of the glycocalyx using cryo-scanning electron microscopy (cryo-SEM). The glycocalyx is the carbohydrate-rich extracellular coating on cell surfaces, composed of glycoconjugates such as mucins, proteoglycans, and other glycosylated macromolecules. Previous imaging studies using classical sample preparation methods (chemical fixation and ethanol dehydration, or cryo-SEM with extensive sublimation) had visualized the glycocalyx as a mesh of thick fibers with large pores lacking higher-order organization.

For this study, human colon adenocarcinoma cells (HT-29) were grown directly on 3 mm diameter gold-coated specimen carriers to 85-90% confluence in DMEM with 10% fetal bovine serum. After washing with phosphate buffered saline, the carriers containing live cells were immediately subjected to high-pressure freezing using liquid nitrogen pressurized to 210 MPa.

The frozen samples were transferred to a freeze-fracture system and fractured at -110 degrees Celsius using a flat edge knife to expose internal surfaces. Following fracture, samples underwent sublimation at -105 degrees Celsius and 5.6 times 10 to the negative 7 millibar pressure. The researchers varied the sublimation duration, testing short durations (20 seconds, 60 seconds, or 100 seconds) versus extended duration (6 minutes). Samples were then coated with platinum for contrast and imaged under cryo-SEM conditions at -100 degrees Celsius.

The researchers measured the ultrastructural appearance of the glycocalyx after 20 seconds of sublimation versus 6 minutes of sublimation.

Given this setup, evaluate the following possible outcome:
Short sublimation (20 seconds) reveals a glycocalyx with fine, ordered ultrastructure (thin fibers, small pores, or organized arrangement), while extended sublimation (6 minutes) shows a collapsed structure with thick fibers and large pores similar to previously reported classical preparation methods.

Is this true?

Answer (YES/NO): YES